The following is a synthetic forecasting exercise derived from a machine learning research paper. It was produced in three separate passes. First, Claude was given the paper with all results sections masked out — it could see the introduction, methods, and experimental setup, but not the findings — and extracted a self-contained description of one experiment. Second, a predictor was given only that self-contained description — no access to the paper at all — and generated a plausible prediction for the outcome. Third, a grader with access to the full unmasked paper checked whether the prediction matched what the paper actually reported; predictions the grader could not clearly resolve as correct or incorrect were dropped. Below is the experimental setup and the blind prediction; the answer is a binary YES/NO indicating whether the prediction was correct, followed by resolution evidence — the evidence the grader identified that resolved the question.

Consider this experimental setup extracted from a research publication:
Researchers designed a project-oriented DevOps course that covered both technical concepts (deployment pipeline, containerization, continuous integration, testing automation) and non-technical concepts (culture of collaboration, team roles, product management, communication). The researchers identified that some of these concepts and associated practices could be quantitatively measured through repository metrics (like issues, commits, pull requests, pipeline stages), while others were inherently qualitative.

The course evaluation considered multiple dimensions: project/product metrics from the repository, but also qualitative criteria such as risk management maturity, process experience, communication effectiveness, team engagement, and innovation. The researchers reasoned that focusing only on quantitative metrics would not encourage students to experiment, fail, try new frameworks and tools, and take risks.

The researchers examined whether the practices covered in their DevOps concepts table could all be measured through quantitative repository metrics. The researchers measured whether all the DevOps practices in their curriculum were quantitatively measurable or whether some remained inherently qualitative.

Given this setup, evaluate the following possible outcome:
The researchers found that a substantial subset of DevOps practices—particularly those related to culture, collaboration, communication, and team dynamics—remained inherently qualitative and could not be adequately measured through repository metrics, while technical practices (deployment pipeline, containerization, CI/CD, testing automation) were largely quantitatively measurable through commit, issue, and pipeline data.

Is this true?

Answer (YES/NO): YES